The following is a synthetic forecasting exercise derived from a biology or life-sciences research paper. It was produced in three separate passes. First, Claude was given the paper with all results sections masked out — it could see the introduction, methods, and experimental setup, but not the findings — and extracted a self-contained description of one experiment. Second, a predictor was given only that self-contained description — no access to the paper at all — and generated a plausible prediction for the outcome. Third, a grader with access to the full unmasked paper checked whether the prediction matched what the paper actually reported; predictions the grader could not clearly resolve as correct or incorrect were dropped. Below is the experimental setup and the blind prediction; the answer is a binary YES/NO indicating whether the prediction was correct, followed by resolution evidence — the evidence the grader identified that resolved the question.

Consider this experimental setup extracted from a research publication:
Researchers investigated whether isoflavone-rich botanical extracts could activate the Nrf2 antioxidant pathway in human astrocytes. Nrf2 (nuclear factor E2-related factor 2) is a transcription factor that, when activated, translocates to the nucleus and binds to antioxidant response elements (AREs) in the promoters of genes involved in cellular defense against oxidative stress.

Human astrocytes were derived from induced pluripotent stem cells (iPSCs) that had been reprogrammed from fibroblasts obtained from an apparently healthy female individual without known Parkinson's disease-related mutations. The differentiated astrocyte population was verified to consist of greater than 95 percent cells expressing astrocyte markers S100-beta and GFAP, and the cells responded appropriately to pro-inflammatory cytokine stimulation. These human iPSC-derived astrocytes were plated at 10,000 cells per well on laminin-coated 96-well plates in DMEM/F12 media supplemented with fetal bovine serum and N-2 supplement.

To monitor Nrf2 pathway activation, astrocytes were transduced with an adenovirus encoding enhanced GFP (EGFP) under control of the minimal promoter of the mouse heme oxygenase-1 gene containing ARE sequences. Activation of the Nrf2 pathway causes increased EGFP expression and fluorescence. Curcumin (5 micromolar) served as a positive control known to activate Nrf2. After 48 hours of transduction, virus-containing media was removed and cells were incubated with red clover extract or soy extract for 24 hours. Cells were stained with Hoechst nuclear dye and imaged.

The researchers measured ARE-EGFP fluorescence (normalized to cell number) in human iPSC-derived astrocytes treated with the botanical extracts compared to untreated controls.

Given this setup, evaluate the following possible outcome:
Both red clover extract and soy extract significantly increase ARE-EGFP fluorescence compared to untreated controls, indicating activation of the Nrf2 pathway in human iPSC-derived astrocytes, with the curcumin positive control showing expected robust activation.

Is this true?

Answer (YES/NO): NO